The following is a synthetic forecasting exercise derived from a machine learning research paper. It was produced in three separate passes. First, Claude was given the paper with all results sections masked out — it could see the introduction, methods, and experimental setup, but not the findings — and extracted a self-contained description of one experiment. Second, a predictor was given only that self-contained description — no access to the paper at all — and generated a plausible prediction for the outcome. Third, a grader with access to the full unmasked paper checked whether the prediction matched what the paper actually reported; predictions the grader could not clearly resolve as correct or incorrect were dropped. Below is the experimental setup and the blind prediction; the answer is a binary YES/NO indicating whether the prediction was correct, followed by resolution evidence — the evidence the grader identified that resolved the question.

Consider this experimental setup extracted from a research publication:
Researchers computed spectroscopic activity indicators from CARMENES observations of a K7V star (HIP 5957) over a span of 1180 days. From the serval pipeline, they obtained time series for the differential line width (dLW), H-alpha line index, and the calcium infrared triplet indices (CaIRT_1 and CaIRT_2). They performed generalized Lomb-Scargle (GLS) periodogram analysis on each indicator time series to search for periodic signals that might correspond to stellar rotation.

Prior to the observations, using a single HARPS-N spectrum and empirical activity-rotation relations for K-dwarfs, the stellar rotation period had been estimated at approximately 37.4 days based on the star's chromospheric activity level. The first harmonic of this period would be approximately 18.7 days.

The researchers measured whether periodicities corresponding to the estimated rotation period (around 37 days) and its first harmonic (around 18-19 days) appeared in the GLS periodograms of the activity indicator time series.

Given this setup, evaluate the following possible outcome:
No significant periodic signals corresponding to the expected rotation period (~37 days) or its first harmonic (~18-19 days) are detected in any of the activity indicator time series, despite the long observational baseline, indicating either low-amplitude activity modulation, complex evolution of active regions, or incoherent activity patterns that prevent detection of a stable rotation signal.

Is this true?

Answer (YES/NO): NO